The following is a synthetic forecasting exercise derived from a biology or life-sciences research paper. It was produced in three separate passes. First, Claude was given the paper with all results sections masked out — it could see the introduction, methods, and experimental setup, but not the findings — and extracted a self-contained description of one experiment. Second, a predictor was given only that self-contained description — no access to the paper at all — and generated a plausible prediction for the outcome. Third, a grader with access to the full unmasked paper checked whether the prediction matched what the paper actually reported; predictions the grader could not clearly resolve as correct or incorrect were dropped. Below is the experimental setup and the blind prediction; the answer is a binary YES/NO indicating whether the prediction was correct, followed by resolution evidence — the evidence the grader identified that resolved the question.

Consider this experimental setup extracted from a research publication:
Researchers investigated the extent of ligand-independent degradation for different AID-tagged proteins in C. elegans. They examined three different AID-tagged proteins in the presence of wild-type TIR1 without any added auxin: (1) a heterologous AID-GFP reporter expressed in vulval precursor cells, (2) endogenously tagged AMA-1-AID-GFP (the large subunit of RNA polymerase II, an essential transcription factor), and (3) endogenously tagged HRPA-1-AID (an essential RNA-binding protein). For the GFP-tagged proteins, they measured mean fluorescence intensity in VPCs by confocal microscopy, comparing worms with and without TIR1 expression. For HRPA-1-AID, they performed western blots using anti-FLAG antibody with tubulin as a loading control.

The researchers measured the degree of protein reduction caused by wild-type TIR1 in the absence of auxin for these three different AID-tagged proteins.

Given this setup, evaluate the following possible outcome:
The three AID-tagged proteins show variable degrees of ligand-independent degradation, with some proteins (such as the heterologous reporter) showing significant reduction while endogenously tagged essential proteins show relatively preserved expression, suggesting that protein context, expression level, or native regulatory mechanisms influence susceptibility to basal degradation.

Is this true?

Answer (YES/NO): NO